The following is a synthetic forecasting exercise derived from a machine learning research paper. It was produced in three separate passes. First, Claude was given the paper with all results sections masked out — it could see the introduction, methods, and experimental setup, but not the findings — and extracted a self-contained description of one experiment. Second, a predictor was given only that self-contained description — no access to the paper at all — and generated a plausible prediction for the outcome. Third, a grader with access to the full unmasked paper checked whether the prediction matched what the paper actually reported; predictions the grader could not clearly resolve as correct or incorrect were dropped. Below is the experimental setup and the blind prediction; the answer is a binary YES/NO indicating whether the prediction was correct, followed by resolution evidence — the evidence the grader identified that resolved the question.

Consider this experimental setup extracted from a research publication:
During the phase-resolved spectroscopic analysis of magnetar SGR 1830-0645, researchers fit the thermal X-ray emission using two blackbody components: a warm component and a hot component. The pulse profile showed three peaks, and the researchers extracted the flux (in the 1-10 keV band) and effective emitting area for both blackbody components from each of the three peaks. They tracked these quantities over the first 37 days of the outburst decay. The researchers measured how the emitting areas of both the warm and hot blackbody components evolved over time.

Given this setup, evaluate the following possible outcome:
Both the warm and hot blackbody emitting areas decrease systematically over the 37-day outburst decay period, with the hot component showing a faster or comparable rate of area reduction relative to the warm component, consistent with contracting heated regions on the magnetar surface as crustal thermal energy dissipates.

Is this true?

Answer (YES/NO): YES